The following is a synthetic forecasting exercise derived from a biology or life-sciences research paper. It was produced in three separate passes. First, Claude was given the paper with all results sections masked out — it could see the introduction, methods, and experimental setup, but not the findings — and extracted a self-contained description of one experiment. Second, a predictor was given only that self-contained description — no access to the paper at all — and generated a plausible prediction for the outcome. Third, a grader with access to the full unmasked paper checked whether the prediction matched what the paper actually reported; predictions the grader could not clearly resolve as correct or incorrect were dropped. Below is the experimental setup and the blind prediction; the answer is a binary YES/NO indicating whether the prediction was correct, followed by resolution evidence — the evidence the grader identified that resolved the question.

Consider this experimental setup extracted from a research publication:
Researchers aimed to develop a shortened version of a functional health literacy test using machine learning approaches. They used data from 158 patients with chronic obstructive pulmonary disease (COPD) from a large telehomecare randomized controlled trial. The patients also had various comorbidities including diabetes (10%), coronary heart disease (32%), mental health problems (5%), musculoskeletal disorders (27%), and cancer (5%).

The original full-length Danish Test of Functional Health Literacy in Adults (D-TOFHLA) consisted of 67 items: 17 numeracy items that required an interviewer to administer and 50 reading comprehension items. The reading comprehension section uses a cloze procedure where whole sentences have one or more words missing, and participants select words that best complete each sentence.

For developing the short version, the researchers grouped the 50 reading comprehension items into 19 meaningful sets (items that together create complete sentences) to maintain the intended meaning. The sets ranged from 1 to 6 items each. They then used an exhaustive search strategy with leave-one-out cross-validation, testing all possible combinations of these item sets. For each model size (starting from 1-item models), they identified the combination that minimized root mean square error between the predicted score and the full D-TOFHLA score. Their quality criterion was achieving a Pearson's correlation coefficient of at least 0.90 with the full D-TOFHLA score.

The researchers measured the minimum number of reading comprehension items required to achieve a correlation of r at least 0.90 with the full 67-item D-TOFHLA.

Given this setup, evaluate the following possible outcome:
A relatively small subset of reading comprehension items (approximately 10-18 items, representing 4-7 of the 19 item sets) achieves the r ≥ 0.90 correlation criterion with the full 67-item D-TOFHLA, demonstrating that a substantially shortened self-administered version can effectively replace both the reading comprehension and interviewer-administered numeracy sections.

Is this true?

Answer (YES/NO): NO